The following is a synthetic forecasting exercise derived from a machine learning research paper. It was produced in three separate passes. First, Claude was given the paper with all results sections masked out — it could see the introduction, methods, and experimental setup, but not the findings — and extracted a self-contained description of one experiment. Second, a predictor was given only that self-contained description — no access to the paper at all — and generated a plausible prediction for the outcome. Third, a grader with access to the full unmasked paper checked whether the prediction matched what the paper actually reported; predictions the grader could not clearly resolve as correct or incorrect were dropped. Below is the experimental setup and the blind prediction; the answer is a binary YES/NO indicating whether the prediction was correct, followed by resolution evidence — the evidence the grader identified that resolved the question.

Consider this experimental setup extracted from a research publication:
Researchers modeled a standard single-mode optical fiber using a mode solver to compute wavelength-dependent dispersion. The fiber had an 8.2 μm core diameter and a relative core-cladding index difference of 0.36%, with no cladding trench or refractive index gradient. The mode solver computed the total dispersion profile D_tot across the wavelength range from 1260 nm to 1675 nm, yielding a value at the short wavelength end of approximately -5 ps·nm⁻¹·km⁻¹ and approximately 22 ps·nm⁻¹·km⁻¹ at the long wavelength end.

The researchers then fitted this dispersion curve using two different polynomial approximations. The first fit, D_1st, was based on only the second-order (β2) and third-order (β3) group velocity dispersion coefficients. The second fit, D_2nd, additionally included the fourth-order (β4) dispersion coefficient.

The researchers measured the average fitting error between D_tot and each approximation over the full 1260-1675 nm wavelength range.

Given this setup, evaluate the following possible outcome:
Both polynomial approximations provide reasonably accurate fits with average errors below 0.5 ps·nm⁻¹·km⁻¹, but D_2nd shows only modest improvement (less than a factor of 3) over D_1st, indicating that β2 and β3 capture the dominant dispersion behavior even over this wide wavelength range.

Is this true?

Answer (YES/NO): NO